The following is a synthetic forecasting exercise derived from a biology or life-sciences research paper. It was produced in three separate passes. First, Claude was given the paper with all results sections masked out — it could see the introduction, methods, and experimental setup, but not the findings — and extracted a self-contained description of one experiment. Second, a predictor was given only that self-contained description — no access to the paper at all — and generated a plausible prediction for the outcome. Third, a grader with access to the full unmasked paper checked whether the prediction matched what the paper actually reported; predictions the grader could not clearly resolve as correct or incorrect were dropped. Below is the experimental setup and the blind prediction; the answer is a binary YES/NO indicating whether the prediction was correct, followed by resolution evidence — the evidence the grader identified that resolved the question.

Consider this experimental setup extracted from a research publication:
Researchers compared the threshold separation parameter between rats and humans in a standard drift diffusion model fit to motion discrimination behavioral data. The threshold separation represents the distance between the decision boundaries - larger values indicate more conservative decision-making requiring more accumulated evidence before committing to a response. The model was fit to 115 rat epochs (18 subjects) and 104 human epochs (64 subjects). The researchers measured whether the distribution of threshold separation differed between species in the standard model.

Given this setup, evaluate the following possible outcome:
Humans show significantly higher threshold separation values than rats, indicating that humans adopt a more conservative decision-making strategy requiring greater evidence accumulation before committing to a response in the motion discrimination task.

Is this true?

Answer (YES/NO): NO